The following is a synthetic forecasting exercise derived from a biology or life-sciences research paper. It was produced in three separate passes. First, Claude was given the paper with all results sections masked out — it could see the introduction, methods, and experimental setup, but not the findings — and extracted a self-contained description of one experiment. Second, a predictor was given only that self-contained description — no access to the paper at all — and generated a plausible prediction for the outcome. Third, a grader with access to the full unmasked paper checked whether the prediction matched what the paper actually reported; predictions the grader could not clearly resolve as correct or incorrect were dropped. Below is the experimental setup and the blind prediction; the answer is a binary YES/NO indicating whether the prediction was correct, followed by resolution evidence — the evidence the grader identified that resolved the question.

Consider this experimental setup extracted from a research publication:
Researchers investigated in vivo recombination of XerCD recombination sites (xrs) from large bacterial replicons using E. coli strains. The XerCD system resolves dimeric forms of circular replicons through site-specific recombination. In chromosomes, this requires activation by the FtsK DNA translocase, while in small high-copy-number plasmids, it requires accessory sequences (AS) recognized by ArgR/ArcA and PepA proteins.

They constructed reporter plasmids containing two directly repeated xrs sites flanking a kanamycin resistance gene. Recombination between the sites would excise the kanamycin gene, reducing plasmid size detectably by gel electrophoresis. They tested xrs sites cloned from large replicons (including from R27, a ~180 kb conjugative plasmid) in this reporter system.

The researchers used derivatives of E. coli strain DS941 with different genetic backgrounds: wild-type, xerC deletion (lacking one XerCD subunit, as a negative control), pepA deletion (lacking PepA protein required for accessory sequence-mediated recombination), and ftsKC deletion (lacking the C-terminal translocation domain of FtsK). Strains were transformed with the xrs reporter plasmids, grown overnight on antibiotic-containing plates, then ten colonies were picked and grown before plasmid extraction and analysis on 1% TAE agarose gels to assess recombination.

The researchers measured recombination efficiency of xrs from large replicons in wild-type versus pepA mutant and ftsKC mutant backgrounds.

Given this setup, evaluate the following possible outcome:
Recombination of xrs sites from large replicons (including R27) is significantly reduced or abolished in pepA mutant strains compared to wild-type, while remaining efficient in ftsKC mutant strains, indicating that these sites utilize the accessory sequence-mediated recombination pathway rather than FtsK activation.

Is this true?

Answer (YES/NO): NO